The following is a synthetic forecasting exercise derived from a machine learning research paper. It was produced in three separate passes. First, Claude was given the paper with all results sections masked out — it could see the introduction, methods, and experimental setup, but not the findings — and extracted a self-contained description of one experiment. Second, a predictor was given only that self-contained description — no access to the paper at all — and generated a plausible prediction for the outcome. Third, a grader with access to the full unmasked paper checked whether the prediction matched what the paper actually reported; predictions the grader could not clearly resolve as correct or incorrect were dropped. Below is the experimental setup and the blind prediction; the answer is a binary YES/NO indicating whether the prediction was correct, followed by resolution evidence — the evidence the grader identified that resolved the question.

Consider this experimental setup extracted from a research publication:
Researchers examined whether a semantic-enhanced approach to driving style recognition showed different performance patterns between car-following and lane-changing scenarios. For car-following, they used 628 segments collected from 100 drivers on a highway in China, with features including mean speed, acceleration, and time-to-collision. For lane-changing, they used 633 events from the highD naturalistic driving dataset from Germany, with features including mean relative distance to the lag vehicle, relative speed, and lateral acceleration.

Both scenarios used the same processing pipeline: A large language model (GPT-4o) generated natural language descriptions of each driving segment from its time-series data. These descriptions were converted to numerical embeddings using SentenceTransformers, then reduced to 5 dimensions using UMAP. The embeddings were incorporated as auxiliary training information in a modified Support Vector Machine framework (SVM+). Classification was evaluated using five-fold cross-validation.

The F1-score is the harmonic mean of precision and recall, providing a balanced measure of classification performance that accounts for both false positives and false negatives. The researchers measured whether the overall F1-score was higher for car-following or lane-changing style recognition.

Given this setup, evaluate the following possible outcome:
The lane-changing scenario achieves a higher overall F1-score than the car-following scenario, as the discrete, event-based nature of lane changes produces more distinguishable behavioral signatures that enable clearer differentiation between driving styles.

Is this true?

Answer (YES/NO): YES